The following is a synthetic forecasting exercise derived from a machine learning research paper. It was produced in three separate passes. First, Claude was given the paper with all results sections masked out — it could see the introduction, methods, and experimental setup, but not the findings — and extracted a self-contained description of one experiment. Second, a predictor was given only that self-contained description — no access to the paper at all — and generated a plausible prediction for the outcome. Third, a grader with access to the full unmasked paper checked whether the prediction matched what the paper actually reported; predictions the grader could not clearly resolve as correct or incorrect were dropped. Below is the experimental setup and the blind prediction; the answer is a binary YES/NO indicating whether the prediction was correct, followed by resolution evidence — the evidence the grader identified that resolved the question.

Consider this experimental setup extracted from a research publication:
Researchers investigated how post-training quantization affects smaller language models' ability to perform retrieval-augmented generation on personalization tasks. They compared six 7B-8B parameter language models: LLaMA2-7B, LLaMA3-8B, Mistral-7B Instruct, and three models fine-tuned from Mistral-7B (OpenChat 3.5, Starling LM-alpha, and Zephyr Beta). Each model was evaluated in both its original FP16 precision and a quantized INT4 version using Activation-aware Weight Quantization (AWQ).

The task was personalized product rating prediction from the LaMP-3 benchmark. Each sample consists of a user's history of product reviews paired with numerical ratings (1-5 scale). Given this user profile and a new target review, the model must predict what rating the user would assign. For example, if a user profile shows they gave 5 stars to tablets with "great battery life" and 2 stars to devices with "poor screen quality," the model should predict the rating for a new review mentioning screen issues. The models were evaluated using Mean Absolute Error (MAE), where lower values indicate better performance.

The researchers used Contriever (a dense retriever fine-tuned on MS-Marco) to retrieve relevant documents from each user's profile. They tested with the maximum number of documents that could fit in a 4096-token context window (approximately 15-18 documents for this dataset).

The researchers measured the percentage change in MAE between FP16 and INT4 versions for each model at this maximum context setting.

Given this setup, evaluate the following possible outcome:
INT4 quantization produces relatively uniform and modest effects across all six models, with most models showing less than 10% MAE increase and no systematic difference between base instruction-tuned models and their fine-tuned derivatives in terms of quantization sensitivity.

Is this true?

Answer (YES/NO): NO